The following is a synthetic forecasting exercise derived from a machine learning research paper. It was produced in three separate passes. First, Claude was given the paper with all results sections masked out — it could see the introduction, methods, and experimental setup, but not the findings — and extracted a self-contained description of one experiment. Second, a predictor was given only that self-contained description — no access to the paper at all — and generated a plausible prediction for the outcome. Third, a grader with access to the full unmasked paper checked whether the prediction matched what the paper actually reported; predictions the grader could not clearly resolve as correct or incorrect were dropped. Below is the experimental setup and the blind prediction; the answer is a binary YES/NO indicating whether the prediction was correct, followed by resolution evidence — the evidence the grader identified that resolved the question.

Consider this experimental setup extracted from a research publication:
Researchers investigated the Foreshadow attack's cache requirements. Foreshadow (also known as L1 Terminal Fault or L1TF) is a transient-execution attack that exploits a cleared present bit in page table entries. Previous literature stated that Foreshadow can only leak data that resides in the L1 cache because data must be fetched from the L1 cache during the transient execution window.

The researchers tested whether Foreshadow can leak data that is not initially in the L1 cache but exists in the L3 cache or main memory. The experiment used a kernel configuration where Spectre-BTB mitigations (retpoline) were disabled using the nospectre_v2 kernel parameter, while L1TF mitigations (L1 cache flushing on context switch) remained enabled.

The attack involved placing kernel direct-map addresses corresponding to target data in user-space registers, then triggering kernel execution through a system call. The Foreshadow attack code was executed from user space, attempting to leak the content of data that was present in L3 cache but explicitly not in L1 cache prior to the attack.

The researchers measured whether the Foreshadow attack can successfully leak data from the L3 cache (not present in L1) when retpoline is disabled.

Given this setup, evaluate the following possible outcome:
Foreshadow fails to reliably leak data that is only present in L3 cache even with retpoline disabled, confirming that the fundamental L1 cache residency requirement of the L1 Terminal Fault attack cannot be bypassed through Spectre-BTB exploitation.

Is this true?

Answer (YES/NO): NO